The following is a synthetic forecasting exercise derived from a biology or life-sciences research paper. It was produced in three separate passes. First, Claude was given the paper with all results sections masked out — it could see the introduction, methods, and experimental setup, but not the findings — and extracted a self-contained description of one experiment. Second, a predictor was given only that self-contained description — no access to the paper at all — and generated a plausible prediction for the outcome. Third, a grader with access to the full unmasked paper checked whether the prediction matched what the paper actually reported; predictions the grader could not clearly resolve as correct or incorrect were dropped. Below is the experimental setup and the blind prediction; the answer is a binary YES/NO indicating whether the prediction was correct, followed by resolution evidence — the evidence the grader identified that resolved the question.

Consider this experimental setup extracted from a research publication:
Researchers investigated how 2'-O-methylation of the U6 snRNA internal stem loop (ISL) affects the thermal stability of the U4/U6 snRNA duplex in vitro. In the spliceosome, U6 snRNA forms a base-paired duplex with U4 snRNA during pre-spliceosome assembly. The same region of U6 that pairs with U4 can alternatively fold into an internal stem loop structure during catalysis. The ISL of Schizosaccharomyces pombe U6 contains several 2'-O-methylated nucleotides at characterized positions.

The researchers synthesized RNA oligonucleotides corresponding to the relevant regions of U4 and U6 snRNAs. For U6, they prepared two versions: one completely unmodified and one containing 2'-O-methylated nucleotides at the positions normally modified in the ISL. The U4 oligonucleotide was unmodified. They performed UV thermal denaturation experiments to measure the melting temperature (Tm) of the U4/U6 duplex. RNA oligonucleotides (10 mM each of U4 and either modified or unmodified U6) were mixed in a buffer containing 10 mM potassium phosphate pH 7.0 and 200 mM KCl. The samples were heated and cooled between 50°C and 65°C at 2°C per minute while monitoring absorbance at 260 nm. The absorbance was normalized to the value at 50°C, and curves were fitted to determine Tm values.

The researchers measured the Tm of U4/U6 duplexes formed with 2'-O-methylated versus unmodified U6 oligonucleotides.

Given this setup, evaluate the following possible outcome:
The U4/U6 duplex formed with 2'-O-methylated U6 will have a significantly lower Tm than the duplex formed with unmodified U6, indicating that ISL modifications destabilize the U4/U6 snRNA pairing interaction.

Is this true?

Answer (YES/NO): NO